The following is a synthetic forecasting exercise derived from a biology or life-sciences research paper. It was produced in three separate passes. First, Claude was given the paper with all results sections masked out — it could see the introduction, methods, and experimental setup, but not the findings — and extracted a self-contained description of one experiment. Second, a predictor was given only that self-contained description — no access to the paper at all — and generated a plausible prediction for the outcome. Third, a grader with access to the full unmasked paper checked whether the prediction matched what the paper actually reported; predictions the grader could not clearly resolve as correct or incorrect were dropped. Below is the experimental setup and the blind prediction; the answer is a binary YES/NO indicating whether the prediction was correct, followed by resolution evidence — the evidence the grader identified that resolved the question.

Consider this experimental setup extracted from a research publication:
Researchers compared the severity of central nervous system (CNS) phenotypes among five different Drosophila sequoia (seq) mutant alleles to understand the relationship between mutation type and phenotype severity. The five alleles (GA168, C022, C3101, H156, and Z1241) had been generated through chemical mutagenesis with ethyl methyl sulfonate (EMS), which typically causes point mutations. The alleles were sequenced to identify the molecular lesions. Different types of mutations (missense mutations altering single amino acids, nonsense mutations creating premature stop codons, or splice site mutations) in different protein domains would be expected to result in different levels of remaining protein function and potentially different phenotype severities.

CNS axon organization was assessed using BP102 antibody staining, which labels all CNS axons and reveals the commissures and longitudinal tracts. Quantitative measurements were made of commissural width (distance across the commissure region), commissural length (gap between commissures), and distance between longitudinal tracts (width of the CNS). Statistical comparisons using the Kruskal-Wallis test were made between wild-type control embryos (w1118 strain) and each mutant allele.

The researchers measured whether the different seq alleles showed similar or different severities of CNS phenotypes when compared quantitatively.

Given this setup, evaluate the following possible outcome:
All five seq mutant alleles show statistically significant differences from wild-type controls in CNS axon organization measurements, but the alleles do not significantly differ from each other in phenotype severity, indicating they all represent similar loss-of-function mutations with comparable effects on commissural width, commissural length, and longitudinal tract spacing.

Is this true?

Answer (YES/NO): NO